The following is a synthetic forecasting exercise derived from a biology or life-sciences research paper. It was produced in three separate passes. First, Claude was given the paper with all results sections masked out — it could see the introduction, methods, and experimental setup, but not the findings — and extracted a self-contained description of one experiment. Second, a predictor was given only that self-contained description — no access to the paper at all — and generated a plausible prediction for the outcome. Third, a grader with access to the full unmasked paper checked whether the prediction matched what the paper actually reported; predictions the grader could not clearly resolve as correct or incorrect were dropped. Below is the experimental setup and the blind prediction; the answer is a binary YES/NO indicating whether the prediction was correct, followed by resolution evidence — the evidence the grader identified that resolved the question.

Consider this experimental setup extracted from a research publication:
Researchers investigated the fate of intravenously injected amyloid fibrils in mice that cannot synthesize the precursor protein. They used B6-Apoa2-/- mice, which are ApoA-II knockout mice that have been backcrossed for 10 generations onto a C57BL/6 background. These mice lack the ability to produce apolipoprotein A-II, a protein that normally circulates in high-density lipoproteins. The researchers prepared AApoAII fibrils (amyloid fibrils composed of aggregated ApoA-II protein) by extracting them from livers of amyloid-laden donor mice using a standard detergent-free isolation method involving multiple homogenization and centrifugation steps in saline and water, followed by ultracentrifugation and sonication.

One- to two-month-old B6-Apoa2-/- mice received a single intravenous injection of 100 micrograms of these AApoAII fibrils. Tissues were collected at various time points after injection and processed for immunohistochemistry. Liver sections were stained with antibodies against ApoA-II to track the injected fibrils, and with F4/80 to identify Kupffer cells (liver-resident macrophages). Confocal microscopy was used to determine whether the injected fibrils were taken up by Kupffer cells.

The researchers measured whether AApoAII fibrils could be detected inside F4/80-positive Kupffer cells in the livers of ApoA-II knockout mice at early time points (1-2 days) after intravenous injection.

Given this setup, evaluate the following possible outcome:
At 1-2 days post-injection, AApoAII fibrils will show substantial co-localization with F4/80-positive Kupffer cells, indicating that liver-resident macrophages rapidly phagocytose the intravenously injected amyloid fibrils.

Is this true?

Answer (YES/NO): NO